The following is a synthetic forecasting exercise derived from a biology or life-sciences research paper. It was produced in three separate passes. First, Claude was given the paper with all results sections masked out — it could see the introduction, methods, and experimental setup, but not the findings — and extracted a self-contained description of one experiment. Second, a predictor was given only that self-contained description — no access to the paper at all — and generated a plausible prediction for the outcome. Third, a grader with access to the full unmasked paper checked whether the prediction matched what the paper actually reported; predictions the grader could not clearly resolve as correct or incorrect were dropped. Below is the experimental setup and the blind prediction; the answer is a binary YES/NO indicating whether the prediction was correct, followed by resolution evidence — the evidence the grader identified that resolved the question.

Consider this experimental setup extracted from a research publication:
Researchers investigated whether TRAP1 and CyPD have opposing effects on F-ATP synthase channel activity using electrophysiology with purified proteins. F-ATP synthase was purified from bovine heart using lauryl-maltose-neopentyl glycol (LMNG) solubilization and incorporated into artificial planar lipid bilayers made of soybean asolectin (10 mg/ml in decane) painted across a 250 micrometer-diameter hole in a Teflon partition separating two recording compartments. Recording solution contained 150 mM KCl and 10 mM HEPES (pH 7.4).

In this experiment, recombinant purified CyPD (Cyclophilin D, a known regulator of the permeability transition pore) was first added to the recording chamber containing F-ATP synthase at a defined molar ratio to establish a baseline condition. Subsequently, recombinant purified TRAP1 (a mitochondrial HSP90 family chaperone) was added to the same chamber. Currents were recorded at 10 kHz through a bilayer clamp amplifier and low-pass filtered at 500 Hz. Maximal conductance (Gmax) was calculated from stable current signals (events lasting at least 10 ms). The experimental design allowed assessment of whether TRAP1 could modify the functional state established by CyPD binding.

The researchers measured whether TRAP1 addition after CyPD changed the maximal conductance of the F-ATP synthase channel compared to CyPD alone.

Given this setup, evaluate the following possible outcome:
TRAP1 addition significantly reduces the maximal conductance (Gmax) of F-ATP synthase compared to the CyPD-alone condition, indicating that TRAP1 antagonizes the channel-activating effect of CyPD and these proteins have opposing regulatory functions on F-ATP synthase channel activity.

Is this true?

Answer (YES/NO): YES